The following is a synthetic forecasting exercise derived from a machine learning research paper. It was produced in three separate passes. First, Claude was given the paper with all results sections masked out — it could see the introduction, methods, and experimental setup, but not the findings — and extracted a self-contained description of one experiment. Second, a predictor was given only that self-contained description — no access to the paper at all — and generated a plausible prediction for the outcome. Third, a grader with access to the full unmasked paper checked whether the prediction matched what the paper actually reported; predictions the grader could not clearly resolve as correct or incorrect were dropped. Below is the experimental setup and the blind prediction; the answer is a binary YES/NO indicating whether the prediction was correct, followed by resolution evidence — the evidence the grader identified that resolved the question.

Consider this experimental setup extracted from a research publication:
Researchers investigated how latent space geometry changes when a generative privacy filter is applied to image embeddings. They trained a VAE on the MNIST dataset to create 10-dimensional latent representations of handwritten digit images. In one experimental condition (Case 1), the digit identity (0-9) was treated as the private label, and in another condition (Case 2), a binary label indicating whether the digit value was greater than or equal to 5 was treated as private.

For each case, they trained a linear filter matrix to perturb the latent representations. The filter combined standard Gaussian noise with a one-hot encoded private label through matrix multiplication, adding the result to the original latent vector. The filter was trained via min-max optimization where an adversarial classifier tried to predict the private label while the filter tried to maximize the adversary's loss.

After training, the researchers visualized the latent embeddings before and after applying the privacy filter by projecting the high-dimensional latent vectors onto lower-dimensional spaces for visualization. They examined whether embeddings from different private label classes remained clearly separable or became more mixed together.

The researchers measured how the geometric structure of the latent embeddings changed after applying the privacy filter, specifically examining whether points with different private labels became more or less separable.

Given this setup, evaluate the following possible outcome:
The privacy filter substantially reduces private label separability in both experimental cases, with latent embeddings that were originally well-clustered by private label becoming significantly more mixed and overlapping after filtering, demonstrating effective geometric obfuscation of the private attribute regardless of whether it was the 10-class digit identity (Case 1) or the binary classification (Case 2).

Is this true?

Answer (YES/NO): YES